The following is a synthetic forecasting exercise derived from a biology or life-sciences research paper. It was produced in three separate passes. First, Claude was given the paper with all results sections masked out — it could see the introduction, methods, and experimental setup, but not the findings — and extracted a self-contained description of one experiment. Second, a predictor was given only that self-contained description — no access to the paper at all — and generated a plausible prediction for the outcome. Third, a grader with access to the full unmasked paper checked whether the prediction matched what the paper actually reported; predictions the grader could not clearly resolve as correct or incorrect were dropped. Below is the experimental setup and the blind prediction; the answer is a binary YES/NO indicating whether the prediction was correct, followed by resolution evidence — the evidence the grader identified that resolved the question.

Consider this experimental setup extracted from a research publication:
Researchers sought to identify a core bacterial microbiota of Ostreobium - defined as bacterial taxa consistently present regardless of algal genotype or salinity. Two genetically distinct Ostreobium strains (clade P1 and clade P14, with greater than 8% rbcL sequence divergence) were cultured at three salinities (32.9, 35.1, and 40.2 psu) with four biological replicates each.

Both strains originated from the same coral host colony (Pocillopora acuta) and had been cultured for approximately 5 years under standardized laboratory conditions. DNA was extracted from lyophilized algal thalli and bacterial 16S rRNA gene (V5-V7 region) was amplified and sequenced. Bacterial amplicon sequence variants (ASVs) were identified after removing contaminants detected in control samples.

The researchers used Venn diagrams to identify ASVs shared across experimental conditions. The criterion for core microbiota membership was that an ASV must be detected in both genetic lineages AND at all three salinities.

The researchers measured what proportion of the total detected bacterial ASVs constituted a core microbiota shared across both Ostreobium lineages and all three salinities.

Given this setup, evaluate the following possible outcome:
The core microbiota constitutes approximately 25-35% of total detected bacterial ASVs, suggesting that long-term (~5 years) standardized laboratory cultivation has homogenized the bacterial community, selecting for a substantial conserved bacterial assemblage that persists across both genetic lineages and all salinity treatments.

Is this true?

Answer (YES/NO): NO